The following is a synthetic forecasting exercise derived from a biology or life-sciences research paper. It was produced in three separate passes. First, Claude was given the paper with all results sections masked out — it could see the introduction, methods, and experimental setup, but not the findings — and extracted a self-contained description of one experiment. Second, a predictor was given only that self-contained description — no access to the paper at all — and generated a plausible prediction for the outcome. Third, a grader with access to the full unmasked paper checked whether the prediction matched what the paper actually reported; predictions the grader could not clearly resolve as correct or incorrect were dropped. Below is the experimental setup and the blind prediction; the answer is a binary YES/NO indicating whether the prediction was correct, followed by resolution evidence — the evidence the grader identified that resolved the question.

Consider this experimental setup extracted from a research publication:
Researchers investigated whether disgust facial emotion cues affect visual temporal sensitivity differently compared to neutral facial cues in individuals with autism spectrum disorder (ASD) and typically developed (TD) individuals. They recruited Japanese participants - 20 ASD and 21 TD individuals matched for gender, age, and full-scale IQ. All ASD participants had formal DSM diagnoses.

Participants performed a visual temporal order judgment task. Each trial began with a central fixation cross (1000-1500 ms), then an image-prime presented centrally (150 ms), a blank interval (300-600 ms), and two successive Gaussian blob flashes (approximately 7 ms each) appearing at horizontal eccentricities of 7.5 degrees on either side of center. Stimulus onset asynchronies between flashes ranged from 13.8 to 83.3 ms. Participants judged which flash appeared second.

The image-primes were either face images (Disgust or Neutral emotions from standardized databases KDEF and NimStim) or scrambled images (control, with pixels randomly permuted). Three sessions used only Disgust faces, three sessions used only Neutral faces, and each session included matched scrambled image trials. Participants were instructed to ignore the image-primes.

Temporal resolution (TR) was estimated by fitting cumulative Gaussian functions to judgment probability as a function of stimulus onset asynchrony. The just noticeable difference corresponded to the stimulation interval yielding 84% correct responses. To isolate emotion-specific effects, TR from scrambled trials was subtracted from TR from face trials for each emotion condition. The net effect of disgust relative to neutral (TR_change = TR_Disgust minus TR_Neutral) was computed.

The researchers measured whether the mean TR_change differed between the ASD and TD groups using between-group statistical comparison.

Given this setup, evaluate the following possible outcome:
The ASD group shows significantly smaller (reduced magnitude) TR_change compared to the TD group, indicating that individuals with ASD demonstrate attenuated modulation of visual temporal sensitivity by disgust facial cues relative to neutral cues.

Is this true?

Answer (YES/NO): NO